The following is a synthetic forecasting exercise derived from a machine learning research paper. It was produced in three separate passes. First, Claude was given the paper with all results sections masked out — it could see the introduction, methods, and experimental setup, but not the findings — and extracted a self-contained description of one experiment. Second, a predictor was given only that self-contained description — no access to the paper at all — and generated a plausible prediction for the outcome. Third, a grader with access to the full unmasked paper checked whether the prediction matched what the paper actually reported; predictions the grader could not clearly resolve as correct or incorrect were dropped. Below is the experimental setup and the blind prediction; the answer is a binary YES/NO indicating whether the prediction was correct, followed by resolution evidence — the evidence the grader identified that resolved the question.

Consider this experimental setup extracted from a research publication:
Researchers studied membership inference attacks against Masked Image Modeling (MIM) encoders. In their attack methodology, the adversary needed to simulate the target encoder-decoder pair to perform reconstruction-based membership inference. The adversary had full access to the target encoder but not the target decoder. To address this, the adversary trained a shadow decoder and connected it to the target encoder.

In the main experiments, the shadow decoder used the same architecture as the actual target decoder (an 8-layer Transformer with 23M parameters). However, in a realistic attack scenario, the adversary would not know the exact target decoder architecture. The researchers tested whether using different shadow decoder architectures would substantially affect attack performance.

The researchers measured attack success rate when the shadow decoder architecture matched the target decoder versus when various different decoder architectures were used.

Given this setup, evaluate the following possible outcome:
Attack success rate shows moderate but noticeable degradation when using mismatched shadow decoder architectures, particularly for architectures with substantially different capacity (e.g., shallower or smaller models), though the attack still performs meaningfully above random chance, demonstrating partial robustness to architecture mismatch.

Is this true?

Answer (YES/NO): NO